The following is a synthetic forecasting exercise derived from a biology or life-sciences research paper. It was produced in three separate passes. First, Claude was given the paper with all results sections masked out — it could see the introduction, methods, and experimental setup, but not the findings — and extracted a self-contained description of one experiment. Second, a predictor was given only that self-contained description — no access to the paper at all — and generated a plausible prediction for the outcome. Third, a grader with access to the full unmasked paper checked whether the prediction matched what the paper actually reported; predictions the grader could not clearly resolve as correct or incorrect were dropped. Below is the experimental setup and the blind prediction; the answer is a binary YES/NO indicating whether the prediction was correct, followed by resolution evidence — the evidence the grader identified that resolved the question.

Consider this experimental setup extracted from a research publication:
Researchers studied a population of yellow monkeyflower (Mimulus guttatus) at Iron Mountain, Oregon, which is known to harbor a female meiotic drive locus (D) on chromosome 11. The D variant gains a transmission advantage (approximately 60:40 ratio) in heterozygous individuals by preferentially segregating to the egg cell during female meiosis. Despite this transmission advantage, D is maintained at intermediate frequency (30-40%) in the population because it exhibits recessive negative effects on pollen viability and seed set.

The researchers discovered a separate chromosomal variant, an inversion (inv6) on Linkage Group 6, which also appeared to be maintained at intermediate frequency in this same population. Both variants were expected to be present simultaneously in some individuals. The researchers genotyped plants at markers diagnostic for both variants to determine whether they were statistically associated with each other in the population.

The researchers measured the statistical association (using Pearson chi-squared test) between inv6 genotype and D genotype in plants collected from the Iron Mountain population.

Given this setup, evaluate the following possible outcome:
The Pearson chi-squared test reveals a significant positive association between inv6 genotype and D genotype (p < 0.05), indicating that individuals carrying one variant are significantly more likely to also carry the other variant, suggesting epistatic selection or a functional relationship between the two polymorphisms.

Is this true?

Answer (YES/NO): NO